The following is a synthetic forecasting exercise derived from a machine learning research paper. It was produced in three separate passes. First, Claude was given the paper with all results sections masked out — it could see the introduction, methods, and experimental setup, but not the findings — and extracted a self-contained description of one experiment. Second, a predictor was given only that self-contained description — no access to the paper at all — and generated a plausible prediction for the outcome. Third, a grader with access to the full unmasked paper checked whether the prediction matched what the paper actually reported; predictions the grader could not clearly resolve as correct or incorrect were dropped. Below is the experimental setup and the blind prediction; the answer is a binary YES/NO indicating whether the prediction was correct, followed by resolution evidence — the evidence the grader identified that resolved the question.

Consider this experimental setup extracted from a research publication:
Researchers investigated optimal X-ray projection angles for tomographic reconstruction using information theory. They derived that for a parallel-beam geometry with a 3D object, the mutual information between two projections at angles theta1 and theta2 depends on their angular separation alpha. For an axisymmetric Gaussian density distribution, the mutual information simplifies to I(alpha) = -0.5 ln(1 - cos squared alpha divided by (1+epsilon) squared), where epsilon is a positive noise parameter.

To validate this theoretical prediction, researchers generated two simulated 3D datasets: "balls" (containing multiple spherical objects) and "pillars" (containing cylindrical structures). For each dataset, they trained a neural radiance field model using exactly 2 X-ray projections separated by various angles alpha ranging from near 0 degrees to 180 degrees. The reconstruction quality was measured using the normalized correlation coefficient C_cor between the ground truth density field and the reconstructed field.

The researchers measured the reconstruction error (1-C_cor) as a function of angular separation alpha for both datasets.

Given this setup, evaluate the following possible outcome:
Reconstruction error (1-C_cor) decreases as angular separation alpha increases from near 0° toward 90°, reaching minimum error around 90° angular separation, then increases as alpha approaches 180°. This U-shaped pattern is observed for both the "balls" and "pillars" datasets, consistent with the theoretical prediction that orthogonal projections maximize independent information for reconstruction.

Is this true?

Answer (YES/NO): YES